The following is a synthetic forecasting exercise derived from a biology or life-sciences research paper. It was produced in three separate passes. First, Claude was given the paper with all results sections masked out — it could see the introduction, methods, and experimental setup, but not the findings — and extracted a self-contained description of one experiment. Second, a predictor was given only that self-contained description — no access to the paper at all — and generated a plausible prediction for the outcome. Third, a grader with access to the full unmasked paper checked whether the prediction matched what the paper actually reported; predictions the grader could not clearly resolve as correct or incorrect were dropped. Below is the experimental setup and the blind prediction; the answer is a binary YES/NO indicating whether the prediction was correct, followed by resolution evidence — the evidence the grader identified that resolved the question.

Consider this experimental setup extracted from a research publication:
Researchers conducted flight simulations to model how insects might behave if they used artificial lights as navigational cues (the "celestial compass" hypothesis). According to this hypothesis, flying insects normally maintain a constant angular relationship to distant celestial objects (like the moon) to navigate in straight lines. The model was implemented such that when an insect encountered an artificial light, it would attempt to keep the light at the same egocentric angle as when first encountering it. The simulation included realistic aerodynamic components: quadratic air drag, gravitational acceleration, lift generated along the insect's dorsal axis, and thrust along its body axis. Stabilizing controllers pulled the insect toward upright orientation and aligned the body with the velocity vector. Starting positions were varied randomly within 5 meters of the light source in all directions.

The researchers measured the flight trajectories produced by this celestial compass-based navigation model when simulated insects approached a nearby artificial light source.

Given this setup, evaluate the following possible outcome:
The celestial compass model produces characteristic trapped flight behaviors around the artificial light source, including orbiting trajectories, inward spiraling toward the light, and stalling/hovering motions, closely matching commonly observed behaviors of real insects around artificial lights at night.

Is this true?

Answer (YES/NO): NO